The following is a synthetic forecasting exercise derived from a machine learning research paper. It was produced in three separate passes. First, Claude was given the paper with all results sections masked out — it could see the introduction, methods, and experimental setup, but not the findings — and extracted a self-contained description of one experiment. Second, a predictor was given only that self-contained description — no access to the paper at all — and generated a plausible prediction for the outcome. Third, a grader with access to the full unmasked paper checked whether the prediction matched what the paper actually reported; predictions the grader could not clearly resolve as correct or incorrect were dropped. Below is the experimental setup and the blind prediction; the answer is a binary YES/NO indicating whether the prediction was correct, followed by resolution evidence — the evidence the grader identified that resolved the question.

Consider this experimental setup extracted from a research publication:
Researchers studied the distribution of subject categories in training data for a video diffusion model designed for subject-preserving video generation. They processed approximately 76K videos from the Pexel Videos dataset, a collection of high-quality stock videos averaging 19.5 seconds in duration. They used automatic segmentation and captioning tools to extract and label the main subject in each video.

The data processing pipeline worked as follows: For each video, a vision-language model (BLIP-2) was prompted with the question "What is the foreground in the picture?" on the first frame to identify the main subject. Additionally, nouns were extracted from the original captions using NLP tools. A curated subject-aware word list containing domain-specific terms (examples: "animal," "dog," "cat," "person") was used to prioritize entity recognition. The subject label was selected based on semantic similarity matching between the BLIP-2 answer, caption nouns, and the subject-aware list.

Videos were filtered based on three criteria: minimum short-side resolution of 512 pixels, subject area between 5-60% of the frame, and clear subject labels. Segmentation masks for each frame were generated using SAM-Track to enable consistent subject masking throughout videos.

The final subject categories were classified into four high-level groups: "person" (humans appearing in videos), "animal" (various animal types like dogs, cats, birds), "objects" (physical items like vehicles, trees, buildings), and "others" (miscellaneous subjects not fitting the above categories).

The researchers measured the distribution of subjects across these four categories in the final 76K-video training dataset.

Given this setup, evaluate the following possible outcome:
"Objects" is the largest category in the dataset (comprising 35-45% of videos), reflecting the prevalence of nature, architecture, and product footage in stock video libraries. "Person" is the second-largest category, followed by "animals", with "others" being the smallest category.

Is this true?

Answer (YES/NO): NO